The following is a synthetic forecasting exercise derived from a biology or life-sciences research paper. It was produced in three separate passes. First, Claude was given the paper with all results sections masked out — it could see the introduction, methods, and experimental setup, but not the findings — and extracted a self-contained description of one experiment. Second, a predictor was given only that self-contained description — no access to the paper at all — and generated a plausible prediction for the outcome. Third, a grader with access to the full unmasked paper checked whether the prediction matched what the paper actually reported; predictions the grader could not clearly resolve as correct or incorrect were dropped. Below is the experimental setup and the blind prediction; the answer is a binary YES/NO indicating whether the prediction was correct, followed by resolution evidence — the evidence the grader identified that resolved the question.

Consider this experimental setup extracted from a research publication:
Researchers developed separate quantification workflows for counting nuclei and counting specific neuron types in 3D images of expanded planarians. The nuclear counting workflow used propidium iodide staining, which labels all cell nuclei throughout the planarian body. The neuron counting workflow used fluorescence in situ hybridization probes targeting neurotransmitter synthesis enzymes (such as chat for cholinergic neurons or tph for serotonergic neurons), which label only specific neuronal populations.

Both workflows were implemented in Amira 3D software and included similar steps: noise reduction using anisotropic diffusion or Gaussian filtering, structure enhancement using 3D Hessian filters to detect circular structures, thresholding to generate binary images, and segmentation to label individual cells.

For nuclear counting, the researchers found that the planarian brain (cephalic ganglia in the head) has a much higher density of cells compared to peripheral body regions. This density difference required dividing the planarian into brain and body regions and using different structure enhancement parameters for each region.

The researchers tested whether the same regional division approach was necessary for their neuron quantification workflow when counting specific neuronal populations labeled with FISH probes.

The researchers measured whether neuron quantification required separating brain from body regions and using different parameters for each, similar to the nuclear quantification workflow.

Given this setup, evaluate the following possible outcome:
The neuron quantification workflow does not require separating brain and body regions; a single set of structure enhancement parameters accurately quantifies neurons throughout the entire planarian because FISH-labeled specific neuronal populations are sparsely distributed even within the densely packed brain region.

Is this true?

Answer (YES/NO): YES